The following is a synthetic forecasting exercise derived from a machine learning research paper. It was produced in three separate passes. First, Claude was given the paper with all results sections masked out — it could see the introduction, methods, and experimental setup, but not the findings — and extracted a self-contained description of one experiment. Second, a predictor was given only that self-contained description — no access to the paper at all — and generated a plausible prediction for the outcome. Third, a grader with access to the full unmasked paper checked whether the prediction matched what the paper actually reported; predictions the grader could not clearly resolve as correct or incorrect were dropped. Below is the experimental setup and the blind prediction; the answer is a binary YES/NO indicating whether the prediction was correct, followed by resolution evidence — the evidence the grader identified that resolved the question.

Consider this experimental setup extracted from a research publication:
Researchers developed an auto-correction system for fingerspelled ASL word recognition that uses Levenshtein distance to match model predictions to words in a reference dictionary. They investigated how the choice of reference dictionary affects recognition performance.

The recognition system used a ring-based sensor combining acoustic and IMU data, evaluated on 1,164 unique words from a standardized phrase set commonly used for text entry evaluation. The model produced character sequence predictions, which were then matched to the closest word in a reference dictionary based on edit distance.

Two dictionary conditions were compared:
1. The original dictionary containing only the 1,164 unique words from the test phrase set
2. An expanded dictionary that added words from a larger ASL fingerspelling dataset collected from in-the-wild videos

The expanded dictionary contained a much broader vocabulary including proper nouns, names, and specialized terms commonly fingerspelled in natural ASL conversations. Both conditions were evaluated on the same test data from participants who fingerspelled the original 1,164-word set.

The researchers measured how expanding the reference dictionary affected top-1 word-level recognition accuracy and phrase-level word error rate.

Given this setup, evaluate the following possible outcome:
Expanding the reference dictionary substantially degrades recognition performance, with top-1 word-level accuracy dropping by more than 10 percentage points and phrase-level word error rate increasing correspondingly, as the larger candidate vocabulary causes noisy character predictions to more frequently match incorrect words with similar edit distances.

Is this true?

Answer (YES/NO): NO